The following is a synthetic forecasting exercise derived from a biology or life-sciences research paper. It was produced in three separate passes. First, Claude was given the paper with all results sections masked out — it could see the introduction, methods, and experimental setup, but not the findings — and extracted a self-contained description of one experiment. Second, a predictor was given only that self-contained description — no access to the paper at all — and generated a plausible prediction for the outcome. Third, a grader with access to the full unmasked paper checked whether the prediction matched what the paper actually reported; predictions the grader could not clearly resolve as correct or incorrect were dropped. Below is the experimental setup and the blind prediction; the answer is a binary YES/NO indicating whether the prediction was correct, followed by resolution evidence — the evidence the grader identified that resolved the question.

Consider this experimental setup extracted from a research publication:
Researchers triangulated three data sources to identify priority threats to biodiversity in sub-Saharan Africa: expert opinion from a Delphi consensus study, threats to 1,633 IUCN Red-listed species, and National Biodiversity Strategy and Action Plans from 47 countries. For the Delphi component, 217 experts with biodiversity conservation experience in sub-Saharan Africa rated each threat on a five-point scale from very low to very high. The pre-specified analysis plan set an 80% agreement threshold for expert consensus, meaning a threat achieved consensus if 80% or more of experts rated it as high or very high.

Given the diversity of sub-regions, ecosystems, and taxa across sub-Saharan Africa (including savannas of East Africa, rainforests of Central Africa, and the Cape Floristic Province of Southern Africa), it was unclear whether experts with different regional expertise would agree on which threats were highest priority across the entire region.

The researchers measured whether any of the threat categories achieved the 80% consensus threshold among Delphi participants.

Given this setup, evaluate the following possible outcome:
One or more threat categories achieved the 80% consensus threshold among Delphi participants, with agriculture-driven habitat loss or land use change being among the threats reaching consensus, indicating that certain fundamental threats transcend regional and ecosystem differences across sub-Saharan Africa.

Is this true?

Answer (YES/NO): YES